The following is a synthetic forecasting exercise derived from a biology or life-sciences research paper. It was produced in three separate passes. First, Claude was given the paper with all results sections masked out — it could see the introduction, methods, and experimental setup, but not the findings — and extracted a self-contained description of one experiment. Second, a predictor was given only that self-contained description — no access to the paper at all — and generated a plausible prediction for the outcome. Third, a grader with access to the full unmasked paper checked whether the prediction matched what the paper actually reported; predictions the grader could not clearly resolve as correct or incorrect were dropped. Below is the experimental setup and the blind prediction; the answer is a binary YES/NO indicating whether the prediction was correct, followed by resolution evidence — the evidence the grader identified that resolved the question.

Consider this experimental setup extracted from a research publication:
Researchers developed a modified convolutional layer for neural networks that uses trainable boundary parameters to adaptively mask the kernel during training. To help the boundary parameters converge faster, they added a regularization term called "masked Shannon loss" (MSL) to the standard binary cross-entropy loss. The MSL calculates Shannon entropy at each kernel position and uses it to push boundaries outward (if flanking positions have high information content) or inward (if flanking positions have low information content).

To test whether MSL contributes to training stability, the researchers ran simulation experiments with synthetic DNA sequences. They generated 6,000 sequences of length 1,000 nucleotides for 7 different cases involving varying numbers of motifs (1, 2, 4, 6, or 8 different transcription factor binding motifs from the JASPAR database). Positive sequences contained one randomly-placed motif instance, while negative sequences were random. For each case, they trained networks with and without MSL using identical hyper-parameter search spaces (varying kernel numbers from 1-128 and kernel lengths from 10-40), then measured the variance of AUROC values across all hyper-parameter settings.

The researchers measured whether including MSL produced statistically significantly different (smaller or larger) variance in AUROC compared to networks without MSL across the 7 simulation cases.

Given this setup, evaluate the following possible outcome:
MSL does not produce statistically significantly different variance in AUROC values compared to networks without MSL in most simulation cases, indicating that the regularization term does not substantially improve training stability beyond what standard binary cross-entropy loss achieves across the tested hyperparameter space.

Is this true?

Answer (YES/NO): NO